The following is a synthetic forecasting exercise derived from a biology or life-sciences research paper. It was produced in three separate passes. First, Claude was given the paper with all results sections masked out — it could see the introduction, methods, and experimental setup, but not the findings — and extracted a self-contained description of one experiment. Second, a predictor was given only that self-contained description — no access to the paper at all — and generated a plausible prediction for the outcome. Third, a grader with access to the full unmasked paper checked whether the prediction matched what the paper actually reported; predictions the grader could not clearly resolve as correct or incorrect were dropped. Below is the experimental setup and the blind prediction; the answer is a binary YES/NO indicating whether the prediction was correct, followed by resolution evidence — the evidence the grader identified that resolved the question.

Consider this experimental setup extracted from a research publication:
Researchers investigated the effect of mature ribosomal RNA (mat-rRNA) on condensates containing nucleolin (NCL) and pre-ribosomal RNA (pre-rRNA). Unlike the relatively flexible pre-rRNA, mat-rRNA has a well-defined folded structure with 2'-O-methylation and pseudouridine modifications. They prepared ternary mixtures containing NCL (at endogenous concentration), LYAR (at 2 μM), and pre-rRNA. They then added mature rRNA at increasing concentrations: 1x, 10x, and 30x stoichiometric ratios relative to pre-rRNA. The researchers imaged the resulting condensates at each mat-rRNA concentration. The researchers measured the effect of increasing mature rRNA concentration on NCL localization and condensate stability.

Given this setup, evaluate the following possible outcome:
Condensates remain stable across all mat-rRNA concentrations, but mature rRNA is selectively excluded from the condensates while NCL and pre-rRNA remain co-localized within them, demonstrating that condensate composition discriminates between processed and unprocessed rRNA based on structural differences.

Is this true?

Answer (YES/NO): NO